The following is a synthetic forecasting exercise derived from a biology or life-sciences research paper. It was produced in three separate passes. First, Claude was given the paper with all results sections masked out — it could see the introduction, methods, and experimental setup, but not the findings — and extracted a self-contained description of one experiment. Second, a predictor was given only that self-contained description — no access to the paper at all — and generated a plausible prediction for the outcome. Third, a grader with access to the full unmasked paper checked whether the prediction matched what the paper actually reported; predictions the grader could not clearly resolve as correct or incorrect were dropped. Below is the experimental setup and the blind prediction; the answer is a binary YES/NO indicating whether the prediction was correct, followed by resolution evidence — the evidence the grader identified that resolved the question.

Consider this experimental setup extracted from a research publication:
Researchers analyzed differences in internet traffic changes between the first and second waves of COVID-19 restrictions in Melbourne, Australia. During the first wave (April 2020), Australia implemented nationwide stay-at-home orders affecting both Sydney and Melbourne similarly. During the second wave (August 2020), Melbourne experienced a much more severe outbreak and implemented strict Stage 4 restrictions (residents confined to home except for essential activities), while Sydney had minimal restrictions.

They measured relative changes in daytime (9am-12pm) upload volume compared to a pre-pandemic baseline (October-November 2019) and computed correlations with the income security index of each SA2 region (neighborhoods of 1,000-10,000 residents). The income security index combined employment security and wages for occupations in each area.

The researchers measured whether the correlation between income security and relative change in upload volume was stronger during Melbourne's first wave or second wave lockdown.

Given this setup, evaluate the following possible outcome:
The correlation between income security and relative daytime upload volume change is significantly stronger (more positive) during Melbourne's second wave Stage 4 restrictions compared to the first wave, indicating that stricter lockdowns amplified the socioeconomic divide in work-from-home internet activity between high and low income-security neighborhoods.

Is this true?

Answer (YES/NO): NO